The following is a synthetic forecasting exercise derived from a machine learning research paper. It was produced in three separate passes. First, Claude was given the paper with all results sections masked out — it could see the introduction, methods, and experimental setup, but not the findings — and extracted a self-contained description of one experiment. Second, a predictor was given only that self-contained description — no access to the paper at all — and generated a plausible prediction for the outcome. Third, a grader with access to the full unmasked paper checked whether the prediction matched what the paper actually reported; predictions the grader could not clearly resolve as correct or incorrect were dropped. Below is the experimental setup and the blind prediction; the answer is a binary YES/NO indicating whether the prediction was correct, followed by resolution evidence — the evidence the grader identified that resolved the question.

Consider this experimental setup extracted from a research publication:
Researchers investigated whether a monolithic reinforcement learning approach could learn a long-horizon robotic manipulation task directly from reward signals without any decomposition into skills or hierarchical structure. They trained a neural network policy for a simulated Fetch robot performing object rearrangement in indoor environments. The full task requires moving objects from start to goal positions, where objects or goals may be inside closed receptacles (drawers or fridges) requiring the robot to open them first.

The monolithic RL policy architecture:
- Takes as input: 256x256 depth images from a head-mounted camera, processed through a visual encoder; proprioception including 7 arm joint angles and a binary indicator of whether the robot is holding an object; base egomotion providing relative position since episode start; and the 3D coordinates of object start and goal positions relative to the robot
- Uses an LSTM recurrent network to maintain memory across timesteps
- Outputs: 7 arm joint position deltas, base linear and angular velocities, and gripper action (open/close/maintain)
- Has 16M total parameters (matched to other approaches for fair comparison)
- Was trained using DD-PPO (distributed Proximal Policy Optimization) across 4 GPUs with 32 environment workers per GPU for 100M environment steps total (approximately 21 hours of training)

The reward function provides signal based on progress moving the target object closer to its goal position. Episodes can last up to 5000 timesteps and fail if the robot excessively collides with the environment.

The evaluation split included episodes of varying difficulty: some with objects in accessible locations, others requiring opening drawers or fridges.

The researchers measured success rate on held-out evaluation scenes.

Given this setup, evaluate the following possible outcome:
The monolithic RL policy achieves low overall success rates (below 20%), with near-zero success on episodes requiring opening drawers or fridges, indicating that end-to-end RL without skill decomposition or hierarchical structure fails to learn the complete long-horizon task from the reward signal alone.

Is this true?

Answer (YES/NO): YES